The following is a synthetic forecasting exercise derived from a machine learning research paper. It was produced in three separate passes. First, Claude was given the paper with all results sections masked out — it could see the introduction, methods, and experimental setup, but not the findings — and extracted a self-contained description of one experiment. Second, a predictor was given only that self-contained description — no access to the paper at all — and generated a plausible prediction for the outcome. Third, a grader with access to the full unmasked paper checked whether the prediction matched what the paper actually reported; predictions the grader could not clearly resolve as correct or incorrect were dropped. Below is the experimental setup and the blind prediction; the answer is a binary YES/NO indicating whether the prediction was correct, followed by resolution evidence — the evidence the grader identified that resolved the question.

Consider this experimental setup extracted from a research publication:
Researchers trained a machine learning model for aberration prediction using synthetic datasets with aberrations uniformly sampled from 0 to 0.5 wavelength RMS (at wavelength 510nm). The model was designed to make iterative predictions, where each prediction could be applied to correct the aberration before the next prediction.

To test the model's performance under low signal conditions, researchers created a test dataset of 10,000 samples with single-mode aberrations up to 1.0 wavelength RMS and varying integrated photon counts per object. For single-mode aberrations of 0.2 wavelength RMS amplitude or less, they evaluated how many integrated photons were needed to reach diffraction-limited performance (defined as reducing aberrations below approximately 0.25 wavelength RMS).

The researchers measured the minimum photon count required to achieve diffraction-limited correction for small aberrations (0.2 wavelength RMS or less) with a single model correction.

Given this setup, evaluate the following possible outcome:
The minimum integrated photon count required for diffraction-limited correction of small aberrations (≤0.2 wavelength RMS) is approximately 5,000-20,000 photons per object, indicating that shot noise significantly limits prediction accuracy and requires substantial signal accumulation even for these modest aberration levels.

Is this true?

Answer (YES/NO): NO